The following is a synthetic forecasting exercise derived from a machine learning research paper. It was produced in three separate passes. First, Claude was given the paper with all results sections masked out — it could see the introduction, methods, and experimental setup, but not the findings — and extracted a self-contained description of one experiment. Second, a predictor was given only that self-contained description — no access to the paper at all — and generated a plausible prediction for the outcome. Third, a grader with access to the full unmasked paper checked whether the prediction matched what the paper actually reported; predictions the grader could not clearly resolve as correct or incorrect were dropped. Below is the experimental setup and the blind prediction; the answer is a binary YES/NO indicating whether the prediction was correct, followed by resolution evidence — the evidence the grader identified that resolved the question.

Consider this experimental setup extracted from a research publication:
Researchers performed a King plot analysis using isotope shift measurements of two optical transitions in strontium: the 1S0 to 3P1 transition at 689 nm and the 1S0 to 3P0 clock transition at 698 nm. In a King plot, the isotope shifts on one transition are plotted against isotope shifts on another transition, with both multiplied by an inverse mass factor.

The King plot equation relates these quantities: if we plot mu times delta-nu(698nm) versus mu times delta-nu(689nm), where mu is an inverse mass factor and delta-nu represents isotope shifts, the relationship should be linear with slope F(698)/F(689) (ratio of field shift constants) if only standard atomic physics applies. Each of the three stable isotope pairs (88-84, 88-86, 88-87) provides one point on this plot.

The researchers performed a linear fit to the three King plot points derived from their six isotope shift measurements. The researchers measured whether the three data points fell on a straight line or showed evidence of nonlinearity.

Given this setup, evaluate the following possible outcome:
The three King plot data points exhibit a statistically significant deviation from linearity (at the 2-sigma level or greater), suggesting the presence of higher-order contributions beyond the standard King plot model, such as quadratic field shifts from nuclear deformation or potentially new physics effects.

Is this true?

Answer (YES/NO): YES